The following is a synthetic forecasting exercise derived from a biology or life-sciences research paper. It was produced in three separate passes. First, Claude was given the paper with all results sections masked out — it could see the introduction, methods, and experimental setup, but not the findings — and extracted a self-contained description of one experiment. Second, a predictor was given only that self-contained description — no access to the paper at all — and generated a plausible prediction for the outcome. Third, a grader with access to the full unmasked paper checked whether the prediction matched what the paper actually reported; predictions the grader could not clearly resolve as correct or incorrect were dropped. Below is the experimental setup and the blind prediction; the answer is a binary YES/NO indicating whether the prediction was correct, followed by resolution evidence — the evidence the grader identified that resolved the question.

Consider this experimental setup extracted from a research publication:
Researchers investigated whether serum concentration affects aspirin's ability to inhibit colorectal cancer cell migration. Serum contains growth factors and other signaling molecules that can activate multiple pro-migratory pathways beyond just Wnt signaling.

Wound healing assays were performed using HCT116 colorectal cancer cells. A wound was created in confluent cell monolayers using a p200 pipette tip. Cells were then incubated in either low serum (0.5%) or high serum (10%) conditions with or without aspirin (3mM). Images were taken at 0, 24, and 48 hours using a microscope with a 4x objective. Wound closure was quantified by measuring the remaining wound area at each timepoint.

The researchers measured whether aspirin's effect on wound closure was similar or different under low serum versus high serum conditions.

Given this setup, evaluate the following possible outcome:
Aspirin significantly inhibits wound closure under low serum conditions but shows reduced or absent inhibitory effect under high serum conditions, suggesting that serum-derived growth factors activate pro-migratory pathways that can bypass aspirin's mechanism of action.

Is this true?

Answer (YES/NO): NO